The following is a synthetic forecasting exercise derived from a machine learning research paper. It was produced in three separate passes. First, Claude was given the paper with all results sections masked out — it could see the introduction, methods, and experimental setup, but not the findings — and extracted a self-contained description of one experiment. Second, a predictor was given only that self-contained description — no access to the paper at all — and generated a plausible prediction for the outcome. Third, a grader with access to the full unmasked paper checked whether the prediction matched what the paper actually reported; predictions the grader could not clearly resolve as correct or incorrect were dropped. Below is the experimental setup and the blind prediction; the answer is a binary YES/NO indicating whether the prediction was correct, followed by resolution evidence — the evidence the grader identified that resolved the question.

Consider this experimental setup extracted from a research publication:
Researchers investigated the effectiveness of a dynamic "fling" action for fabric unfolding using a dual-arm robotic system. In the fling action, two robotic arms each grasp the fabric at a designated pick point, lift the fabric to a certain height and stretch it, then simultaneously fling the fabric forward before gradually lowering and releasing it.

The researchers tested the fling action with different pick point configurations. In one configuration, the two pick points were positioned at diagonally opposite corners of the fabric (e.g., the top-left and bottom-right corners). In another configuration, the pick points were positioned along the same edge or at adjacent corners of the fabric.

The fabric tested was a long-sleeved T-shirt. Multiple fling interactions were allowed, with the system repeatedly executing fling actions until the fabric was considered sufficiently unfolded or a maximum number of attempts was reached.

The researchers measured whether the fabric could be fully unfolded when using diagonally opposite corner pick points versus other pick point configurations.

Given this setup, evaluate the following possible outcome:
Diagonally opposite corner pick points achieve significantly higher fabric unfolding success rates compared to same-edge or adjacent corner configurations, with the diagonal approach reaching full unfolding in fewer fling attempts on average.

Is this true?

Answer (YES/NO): NO